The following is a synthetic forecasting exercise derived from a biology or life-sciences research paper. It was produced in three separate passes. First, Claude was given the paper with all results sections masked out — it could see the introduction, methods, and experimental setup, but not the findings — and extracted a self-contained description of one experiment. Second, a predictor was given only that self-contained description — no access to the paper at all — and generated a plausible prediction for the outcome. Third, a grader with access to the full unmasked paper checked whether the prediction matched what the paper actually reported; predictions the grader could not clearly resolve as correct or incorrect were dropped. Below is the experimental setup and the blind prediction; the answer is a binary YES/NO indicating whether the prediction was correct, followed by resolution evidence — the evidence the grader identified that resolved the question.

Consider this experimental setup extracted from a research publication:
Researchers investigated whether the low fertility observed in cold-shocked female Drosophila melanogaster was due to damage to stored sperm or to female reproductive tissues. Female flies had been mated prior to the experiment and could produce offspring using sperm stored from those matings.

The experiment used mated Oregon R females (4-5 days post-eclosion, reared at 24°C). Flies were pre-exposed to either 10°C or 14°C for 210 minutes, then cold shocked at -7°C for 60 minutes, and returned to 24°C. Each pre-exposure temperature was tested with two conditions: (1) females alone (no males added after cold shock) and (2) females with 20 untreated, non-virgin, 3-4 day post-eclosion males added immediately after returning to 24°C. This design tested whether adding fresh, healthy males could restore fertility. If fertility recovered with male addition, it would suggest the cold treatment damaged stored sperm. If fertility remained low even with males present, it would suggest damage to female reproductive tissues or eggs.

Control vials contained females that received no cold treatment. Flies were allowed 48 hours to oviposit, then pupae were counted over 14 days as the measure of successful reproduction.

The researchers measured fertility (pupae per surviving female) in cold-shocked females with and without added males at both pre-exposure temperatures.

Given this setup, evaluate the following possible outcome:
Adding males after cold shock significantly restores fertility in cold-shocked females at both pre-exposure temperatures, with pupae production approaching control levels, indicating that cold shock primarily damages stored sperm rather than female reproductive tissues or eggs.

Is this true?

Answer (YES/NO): NO